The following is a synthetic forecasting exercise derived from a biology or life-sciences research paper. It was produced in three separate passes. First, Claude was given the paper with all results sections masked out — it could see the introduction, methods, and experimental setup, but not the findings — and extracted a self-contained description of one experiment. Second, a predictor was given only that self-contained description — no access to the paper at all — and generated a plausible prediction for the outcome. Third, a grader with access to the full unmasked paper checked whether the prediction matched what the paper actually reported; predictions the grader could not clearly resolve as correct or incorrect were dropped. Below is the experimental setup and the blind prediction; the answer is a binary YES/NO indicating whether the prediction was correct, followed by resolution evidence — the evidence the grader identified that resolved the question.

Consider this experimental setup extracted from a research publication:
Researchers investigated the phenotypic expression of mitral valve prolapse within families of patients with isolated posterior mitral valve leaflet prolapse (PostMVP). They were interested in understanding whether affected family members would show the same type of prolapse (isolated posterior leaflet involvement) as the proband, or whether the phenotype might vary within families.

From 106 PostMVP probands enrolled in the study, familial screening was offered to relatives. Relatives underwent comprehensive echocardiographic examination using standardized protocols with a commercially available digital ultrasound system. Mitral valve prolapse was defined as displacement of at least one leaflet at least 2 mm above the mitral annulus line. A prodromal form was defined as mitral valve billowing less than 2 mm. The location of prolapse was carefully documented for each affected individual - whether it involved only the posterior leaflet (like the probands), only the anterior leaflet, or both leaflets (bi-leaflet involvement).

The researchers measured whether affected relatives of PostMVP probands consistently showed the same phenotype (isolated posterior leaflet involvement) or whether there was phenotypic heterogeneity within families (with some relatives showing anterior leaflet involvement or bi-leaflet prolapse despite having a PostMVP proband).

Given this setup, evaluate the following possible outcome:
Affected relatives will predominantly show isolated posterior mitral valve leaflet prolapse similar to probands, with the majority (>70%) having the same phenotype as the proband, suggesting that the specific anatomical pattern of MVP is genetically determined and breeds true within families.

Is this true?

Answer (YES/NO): YES